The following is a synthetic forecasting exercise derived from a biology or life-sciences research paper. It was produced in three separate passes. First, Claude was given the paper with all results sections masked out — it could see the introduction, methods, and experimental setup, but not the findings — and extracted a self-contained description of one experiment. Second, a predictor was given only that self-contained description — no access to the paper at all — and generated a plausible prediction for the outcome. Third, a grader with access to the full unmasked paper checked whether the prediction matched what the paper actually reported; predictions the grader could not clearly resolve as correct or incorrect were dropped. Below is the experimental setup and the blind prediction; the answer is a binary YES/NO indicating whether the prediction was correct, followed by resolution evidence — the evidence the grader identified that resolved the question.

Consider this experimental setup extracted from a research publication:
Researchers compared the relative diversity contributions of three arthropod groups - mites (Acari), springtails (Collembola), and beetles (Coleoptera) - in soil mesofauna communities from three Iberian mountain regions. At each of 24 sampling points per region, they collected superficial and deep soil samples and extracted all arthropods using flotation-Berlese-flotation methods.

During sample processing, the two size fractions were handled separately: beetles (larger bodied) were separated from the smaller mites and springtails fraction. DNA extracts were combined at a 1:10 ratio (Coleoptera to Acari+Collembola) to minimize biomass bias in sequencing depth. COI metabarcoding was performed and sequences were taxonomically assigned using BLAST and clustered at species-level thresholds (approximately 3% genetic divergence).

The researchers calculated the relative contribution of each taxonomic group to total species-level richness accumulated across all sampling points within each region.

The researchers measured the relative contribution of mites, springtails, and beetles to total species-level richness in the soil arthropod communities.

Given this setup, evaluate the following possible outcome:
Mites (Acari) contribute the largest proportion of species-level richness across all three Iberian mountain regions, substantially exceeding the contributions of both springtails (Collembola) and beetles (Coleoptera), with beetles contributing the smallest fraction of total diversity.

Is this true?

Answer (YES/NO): NO